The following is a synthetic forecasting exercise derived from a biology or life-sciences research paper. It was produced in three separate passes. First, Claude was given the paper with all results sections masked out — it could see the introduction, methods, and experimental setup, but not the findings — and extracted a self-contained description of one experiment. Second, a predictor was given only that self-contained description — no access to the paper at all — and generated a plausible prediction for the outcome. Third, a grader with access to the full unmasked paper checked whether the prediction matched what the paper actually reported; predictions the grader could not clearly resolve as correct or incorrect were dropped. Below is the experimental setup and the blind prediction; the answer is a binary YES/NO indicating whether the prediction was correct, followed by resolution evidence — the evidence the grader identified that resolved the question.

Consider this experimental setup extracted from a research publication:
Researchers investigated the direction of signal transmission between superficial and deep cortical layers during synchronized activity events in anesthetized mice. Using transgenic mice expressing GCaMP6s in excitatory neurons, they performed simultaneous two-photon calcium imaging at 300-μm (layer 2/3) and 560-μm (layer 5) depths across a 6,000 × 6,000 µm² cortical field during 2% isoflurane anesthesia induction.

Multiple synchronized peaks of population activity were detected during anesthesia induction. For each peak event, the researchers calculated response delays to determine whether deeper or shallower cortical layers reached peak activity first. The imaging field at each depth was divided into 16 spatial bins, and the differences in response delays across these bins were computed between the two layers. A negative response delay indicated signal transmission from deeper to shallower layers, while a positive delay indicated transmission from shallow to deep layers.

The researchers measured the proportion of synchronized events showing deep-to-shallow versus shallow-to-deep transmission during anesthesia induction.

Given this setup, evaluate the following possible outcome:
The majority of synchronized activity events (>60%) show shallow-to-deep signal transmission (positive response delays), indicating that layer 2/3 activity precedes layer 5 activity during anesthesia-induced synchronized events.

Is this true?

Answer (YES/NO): NO